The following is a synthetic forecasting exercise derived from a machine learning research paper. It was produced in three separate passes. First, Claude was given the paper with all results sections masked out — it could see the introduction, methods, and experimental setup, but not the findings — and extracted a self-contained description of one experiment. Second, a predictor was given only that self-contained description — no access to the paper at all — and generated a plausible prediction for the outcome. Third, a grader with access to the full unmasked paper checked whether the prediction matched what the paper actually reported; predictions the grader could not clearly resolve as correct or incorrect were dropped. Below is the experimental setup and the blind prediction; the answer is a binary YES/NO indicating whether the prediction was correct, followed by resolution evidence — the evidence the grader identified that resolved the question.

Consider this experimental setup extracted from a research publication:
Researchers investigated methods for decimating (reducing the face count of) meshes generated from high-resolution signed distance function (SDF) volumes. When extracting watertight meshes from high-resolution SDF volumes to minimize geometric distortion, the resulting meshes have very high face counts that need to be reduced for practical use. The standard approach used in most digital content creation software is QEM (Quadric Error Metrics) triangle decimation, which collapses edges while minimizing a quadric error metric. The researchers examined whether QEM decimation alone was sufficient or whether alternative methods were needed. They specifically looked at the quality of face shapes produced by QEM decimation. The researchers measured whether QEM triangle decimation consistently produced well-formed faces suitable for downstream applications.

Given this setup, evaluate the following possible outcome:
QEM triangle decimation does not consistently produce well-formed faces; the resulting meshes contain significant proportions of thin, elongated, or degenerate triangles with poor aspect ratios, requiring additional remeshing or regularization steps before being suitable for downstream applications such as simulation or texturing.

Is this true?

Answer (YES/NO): NO